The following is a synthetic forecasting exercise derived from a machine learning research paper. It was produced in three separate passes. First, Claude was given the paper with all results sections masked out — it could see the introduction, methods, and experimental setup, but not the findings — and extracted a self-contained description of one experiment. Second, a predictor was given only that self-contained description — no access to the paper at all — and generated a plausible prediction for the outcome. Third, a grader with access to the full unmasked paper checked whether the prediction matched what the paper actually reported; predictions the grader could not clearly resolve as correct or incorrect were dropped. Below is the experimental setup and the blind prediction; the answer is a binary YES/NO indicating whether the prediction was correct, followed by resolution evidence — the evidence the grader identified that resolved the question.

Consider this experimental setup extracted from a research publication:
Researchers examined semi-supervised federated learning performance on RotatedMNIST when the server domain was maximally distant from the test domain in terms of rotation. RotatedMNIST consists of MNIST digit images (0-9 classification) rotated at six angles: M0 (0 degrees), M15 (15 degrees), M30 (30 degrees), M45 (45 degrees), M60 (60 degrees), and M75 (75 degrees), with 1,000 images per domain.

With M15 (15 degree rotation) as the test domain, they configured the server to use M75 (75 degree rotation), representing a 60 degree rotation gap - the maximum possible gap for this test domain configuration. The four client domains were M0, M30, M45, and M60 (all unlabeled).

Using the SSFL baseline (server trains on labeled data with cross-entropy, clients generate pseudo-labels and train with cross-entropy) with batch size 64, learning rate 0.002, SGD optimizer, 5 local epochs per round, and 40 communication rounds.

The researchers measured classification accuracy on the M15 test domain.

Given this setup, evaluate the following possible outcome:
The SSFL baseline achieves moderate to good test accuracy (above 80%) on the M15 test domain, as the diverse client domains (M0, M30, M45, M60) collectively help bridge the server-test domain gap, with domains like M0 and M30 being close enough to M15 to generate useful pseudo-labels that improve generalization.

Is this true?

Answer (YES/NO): NO